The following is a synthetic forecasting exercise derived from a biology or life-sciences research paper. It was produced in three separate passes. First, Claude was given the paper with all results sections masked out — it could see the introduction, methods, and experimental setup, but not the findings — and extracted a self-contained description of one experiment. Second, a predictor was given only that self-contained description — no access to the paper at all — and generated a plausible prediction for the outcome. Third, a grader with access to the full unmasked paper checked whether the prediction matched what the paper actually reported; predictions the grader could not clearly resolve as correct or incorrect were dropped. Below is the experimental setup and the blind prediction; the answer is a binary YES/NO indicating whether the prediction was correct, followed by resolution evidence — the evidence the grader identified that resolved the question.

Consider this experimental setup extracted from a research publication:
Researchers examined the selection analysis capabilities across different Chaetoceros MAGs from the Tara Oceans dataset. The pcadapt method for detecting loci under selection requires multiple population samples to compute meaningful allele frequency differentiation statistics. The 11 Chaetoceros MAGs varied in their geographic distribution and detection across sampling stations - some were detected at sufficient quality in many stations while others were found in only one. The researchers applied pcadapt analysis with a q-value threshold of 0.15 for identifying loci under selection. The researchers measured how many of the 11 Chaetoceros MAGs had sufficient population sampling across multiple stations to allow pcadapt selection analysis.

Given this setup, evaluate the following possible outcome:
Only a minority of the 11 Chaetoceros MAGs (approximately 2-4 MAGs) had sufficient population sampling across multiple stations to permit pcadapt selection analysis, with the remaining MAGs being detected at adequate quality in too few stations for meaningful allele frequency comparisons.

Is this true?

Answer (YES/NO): YES